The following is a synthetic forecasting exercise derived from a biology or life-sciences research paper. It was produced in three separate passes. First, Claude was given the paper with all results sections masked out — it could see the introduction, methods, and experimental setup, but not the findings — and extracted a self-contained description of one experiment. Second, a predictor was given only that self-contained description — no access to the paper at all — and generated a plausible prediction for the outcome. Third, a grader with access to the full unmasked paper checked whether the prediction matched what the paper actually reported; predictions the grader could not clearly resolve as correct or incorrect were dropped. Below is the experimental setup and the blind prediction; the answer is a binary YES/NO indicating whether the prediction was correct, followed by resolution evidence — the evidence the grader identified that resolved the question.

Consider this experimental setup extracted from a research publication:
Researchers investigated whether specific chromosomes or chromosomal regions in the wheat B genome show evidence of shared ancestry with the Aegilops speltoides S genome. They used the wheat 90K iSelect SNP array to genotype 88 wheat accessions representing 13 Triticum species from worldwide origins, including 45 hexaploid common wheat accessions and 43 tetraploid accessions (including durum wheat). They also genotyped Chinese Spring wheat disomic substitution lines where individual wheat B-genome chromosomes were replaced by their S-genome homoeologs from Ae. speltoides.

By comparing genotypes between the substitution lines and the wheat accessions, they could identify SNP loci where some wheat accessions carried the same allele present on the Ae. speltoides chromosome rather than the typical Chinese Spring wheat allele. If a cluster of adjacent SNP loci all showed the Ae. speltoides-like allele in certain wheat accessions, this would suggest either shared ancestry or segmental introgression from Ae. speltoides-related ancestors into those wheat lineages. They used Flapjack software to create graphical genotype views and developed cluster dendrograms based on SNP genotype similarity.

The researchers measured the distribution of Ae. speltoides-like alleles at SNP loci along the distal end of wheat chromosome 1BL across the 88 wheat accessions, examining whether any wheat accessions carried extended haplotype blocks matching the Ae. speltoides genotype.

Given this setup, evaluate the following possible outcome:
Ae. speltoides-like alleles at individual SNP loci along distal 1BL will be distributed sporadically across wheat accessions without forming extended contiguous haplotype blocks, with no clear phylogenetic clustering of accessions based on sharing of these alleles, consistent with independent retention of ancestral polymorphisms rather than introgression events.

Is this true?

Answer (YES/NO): NO